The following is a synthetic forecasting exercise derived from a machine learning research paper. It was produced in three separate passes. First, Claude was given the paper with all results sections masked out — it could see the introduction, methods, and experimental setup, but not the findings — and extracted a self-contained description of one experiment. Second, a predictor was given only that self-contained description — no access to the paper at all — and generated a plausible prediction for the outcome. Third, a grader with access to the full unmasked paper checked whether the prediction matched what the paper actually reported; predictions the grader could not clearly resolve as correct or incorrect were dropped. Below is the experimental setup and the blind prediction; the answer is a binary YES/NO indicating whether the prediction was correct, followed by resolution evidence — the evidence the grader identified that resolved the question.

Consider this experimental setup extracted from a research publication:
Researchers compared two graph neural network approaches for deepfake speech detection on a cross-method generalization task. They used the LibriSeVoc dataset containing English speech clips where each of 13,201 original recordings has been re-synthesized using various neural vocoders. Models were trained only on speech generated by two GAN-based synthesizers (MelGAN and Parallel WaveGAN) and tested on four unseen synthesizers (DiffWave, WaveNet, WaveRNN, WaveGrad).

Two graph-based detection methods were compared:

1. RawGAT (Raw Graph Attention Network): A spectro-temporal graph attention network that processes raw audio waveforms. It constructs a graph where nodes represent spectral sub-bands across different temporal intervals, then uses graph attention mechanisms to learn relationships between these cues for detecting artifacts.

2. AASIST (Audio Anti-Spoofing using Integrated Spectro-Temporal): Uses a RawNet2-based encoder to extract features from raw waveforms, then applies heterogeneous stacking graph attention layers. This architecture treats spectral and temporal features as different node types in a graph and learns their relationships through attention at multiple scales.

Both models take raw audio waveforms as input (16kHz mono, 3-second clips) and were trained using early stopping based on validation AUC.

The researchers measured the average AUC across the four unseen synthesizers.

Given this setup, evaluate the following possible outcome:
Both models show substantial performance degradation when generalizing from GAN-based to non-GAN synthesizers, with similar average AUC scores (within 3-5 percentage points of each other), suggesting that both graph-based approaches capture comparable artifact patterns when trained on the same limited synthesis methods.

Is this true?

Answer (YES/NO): NO